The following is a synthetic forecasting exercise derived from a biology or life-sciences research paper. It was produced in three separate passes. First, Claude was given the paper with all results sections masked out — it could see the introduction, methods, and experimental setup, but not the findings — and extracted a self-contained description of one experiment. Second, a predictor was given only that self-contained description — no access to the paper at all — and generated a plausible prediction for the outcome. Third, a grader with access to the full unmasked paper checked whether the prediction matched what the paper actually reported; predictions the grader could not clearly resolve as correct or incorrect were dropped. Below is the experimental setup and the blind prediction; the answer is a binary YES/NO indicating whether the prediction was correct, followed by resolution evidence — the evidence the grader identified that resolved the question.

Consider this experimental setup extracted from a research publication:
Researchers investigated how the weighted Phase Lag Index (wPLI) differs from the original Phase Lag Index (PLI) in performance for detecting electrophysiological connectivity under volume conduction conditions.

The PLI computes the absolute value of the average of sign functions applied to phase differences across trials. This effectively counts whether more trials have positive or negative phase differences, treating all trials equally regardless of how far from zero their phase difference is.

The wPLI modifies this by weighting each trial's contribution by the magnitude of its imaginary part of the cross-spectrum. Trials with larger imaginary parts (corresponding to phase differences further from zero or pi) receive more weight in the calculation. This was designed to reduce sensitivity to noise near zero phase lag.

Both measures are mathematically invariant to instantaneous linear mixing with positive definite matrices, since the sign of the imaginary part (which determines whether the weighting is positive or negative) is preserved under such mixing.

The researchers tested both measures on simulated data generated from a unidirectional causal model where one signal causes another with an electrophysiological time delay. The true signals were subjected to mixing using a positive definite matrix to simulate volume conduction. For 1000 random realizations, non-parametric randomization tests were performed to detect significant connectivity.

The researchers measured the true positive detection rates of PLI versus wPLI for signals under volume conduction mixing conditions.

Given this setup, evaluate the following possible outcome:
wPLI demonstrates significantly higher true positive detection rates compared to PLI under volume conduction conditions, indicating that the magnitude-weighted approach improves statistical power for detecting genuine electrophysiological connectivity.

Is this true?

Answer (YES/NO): YES